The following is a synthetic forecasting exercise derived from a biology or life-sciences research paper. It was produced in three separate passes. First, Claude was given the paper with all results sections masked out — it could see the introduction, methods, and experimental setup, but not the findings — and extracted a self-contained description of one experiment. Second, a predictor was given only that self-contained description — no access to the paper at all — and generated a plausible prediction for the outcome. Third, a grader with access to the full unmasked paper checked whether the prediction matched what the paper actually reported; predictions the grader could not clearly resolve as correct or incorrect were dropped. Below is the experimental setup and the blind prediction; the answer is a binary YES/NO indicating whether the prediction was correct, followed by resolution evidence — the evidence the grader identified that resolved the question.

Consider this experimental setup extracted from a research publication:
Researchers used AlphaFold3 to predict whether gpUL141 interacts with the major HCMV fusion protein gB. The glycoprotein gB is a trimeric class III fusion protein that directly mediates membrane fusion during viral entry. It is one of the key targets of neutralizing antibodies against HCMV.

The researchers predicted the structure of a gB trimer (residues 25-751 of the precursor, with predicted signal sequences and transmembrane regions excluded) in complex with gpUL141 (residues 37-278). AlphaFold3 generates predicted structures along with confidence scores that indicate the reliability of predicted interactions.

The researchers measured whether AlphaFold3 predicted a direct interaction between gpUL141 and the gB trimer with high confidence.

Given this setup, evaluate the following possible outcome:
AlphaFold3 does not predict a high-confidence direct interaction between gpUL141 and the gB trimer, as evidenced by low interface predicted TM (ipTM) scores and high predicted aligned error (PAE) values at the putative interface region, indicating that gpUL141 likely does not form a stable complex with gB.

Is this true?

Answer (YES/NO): YES